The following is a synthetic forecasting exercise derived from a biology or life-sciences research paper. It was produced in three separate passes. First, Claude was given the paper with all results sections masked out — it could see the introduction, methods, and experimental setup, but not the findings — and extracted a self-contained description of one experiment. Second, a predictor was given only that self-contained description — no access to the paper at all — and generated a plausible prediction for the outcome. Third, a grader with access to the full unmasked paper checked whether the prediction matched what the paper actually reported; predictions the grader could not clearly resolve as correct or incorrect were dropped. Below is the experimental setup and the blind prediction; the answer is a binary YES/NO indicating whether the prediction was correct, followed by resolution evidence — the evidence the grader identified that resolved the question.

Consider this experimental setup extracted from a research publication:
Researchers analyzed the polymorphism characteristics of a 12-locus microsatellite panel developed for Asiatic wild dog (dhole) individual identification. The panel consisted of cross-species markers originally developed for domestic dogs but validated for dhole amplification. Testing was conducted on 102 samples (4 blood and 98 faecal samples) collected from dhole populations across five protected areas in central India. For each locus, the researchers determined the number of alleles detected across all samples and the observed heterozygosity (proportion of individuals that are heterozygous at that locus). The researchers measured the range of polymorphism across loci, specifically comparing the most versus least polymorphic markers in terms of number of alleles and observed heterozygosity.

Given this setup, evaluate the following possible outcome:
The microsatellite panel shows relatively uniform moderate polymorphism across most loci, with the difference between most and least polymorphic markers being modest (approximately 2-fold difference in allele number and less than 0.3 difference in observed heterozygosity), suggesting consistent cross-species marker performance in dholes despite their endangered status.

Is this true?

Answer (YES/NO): NO